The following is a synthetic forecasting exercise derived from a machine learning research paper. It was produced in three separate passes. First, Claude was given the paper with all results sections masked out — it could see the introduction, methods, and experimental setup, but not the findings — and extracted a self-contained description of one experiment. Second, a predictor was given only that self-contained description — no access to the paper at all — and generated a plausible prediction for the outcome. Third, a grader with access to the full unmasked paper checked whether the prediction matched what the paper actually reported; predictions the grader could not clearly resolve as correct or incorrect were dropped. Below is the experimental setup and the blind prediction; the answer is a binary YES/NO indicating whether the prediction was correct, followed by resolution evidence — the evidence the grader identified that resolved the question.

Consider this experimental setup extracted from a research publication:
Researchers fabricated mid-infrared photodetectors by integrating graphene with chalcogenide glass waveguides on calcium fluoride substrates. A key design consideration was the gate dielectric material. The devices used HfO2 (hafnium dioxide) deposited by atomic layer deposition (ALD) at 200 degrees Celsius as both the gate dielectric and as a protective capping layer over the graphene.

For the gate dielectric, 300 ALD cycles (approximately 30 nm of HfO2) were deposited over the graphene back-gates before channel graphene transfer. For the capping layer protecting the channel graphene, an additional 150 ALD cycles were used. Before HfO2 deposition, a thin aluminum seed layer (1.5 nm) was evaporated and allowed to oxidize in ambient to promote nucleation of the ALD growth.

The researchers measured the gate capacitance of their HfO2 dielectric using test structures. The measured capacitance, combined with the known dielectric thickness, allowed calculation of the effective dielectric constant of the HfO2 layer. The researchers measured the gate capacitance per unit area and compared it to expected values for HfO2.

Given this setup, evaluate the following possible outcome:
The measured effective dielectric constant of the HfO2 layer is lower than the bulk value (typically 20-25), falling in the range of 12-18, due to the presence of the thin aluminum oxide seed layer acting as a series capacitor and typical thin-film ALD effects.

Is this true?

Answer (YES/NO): YES